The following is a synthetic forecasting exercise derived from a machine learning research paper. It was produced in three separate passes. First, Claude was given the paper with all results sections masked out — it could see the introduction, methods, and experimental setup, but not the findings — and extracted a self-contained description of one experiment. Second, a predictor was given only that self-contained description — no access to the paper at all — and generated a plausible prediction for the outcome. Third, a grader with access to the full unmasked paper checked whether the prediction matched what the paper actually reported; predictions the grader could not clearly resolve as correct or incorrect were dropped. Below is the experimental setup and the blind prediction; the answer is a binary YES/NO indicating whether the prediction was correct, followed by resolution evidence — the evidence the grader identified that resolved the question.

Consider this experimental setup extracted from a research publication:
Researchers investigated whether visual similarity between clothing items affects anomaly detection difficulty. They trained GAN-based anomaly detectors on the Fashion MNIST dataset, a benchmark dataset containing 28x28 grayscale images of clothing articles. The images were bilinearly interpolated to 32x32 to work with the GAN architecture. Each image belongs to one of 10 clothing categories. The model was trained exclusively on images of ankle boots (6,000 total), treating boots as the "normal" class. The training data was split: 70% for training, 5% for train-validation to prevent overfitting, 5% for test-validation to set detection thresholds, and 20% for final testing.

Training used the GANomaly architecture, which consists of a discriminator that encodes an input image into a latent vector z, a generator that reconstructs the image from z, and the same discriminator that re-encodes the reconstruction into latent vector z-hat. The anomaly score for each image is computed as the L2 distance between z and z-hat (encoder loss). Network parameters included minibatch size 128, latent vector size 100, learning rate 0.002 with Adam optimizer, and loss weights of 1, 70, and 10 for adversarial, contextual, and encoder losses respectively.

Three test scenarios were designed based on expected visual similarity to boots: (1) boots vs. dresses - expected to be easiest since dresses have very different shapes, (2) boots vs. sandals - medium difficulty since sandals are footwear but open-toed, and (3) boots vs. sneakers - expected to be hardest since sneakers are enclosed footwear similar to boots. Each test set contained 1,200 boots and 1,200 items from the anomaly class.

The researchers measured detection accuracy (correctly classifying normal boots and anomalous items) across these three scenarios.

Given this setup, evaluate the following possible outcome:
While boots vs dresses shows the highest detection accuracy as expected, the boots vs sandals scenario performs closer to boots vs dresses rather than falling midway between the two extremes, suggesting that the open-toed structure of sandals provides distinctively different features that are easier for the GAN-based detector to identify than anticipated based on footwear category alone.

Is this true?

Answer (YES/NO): YES